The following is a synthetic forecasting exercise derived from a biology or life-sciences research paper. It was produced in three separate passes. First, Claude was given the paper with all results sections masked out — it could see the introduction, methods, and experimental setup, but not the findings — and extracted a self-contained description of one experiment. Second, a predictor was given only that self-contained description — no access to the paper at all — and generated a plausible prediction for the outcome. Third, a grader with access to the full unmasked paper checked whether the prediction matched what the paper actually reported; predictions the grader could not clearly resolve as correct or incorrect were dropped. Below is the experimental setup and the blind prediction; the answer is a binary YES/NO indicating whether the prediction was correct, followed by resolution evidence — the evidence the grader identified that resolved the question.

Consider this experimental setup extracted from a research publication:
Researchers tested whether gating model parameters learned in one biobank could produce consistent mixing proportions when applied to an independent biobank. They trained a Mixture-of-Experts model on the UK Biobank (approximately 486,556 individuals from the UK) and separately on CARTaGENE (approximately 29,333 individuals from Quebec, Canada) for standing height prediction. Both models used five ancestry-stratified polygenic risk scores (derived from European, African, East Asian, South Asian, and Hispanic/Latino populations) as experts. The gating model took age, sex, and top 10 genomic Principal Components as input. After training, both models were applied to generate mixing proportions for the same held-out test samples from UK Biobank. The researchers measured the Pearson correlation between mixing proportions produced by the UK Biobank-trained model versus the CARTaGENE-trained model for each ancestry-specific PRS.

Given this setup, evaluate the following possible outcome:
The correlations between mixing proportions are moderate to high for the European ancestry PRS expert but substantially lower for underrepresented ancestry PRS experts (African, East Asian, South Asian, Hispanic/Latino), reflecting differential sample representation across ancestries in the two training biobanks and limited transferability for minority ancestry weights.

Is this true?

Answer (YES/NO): NO